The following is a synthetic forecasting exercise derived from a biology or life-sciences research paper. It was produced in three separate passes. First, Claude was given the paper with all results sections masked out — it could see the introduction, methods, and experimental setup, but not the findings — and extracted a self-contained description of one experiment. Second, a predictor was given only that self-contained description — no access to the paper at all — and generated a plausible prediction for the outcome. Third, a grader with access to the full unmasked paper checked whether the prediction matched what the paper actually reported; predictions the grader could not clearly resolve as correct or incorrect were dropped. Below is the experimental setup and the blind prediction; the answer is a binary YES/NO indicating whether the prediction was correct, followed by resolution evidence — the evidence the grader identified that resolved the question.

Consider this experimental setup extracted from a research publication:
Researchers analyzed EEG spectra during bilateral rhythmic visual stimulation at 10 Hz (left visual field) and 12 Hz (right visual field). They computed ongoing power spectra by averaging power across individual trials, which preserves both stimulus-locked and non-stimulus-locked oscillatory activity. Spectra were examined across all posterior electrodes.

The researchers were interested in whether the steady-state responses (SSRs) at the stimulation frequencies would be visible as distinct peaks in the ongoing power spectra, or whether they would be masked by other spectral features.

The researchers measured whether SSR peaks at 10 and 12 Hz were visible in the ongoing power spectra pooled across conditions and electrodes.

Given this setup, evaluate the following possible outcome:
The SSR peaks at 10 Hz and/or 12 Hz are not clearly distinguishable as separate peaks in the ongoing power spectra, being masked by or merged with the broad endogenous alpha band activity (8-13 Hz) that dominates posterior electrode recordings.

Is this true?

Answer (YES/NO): YES